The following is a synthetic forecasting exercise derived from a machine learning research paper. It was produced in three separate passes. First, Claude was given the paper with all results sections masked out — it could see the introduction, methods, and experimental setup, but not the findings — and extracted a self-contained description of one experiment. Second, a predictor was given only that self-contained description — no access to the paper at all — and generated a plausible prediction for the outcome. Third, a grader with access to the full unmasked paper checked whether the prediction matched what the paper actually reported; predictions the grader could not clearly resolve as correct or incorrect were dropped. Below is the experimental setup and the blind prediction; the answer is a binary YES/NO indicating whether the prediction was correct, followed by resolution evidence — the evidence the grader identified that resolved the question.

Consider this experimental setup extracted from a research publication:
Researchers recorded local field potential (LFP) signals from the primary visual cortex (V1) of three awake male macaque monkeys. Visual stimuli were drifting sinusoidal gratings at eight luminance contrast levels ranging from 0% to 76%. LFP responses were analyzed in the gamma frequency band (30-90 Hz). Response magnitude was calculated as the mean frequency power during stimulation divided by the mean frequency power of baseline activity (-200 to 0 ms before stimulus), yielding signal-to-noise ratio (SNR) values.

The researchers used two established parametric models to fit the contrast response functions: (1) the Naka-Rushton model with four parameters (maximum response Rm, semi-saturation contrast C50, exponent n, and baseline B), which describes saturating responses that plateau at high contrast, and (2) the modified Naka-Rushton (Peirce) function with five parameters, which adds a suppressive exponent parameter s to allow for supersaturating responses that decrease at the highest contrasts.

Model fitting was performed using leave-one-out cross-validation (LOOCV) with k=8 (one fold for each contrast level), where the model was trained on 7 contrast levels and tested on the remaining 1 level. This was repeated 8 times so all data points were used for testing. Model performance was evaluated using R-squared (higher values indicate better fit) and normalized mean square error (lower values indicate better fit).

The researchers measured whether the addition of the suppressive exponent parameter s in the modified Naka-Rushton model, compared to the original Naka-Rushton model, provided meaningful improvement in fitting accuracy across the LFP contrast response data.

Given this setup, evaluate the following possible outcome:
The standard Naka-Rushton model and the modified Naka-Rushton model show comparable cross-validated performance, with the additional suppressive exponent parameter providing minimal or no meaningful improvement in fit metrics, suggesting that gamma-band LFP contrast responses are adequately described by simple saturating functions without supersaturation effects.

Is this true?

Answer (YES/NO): NO